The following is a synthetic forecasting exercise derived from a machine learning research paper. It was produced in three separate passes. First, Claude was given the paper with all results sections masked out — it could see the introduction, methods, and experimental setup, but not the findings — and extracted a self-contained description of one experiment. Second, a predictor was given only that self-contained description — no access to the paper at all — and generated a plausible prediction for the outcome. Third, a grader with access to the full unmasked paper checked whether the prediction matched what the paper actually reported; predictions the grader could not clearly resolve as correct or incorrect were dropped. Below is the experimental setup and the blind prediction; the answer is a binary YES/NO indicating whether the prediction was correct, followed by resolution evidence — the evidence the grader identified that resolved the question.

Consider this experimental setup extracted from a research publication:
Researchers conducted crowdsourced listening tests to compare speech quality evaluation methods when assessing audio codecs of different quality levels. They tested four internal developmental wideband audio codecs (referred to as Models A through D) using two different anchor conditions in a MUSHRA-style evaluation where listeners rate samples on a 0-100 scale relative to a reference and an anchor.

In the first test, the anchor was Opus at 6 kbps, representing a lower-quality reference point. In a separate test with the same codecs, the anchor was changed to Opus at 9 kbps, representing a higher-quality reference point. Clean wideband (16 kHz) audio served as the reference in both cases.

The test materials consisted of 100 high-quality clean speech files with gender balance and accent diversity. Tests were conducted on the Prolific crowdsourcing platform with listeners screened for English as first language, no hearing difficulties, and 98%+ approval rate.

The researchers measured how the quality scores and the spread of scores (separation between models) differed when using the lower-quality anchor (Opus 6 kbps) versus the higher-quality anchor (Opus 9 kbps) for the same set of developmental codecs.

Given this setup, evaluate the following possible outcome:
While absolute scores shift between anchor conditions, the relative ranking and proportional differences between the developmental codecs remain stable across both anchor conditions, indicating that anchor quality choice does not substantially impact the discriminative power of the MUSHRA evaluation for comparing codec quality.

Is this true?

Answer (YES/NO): NO